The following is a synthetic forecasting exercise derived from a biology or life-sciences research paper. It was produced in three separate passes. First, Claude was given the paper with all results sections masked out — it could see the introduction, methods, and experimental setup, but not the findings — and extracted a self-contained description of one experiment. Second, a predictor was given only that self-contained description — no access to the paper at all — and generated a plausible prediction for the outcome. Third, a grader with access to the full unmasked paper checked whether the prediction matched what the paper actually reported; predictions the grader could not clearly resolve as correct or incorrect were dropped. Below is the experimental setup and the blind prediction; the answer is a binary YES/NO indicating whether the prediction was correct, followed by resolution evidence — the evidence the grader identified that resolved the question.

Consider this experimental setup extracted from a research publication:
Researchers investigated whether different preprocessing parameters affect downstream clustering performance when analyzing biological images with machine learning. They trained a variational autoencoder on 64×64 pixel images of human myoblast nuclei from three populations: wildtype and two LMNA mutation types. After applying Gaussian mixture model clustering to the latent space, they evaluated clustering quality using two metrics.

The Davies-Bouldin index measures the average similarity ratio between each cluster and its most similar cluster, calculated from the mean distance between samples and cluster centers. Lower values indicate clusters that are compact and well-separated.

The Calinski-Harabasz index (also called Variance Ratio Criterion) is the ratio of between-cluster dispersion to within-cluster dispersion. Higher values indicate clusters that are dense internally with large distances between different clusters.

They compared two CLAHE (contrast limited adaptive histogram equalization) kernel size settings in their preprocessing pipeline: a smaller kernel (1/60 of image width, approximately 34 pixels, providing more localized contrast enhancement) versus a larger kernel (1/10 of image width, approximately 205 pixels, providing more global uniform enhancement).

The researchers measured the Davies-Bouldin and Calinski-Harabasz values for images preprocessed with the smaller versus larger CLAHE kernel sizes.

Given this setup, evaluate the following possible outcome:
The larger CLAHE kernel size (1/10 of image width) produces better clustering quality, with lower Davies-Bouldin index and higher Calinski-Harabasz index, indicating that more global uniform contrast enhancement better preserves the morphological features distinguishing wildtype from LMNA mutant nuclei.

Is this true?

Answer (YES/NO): NO